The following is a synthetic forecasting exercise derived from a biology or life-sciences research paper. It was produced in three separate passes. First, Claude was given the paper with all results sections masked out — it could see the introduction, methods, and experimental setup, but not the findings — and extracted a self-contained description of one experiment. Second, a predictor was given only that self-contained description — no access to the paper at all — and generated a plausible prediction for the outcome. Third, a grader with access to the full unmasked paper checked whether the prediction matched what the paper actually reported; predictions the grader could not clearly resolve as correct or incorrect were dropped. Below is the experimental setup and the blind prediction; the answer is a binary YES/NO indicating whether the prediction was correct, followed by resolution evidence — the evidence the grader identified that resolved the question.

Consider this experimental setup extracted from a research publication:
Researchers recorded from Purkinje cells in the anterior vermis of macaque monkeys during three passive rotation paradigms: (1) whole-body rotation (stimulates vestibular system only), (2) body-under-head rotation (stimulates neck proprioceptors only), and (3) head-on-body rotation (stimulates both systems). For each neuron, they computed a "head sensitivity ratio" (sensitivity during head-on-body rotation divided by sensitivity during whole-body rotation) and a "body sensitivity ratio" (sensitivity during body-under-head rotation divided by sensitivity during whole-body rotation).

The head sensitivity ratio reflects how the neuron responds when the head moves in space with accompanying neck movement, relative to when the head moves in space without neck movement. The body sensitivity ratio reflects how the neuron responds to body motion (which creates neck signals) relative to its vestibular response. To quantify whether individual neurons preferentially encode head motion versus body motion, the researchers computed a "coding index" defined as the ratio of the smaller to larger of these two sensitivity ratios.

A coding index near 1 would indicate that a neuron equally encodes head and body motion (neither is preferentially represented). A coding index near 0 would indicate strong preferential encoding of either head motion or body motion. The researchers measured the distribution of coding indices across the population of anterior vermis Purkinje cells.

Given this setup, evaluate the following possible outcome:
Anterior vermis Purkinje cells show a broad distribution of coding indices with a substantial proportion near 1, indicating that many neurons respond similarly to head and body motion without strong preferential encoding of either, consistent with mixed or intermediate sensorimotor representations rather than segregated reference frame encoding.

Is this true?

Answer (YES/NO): YES